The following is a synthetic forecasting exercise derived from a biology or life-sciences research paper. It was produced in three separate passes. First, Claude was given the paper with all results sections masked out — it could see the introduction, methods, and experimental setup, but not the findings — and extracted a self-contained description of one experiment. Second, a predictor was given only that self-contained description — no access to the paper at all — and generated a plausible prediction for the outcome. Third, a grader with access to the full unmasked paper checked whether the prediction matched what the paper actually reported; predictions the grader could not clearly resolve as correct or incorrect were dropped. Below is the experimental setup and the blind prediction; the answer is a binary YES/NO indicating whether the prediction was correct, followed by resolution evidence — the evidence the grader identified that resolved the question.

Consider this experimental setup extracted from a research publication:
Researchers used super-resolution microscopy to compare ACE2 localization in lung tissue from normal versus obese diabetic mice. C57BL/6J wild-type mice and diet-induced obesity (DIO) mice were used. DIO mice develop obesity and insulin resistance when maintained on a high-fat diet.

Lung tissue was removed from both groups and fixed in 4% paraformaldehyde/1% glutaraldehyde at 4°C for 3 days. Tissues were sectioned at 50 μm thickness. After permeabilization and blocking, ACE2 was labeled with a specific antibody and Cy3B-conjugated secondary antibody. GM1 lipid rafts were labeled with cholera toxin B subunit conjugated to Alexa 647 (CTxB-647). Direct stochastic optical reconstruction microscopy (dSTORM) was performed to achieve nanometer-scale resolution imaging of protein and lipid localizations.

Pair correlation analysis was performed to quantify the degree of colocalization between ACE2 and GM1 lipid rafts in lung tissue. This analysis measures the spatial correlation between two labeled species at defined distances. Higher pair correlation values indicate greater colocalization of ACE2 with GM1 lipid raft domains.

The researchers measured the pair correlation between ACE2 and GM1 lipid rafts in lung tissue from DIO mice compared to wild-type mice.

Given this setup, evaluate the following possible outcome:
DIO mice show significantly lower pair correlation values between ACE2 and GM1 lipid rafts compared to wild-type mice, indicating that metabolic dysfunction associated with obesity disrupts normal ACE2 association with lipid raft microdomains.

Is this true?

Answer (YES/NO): NO